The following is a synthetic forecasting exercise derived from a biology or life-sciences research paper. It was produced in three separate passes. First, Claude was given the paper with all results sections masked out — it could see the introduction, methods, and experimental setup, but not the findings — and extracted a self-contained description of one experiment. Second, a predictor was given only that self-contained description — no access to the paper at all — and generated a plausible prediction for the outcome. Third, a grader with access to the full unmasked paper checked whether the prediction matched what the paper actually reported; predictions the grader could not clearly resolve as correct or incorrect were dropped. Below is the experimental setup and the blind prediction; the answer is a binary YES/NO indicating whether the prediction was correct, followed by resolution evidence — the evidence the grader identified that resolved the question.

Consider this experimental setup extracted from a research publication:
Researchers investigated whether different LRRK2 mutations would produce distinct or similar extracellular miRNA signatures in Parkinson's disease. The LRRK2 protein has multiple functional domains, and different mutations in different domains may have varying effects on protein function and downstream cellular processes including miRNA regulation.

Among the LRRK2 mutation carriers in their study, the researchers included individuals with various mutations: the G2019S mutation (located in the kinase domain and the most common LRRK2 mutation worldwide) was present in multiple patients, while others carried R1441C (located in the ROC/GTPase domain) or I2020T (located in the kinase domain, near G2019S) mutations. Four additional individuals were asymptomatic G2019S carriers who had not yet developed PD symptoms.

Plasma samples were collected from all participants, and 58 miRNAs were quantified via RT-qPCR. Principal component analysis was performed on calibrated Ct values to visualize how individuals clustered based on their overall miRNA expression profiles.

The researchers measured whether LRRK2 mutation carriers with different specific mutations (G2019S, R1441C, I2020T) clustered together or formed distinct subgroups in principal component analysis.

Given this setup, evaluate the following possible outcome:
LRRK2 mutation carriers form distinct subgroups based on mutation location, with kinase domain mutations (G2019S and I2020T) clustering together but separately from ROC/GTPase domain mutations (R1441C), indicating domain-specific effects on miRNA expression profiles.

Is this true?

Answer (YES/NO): NO